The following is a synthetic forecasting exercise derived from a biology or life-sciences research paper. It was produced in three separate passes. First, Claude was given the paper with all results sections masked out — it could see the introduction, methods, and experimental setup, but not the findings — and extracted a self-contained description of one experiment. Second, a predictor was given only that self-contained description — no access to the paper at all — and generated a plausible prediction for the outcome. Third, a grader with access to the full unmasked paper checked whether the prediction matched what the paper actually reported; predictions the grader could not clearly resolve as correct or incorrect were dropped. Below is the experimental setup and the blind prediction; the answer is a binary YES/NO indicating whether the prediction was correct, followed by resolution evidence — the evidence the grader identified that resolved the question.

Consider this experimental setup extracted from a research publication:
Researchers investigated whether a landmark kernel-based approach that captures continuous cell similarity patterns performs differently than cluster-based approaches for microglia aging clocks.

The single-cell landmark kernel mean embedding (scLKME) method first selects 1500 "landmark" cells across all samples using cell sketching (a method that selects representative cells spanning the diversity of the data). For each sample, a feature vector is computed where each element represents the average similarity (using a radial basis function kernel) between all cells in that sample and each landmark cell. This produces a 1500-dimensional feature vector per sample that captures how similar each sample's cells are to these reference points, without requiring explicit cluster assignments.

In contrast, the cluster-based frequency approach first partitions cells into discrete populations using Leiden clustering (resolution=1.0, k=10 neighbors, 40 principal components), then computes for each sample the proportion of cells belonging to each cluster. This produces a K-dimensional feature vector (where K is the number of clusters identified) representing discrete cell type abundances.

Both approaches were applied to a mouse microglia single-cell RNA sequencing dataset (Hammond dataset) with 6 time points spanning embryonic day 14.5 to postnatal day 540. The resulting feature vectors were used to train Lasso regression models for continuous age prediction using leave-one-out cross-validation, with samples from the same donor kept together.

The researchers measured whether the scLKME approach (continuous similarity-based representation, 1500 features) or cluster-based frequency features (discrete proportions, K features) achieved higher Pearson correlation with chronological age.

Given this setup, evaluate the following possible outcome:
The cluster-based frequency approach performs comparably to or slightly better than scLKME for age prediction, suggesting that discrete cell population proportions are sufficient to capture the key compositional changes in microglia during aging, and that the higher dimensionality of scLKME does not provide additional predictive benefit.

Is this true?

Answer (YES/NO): NO